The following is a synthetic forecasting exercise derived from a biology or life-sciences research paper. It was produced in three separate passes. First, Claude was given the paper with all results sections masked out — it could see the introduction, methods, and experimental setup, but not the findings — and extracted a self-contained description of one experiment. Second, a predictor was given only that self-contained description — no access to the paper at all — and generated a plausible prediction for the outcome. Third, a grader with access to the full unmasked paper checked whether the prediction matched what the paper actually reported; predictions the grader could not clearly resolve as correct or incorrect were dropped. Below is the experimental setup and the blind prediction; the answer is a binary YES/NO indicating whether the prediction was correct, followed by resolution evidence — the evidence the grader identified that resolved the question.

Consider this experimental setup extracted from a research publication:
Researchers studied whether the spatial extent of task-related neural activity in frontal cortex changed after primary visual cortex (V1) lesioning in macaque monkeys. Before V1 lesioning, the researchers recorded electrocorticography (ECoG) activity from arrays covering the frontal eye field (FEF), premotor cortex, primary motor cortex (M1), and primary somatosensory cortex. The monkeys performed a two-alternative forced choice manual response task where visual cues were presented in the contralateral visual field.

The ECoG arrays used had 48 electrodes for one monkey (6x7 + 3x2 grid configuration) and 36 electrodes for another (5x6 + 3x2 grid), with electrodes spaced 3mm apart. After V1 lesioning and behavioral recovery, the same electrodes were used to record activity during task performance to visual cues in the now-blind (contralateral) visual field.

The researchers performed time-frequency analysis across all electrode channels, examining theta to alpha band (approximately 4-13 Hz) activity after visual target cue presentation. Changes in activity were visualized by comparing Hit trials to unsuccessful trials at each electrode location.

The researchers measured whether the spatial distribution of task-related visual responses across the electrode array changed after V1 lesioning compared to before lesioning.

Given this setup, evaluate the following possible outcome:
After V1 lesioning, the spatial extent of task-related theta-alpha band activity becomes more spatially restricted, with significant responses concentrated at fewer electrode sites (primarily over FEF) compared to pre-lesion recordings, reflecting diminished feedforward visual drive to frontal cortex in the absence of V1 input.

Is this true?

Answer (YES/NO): NO